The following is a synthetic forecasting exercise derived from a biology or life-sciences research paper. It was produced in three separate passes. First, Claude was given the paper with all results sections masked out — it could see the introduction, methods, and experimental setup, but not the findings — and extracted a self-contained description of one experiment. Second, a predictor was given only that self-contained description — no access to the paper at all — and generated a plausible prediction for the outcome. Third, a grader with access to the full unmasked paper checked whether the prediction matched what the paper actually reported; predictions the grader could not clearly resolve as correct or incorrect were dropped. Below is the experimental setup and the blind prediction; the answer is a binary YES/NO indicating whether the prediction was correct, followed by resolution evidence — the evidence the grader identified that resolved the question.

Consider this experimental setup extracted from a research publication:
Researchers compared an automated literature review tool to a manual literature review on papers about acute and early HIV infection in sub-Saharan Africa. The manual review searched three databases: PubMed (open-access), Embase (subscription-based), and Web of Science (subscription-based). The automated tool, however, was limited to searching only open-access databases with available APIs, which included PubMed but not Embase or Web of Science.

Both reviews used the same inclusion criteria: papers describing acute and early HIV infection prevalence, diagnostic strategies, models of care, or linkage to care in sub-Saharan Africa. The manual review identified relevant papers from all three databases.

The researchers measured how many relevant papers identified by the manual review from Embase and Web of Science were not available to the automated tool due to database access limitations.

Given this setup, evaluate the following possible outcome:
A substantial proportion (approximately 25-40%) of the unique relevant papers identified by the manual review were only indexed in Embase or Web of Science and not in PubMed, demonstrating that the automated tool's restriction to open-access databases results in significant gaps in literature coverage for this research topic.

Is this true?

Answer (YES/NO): YES